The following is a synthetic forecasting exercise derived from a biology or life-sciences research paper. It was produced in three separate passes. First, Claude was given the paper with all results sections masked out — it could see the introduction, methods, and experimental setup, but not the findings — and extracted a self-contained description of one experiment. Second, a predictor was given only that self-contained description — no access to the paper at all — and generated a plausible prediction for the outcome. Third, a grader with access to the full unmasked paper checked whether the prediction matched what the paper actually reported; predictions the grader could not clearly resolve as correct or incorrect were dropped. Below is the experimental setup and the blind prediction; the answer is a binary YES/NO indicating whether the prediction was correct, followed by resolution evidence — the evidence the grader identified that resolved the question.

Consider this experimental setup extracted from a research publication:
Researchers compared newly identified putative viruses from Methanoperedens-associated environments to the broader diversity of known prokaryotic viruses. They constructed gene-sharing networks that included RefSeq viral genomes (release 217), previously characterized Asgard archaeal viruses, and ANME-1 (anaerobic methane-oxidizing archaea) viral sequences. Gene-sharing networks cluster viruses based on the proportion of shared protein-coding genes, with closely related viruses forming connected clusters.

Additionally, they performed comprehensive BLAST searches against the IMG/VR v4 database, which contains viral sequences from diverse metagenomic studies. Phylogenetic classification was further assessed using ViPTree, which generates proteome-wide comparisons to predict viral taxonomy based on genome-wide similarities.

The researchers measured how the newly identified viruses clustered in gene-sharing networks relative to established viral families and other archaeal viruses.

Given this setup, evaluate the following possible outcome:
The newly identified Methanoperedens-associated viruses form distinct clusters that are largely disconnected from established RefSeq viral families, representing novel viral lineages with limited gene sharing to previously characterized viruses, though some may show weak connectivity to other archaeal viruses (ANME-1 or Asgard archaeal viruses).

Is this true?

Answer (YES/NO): NO